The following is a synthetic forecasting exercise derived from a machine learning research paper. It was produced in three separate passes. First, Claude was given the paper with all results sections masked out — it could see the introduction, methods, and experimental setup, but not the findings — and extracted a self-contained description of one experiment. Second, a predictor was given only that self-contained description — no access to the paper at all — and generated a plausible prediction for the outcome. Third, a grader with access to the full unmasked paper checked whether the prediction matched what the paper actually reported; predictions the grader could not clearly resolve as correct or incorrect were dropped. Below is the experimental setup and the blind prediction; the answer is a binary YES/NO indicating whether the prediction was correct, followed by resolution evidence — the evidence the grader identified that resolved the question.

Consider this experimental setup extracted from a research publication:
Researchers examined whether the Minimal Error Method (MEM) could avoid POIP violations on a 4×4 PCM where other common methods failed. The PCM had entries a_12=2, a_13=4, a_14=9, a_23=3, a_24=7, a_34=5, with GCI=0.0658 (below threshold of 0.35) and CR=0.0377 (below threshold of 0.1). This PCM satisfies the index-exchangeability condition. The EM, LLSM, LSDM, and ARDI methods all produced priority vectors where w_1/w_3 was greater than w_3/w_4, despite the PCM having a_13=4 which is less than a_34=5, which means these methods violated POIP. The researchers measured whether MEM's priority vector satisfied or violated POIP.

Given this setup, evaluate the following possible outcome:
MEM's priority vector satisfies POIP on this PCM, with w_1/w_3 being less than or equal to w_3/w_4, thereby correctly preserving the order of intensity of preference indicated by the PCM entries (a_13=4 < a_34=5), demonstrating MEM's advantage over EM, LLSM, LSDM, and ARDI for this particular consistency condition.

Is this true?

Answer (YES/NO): YES